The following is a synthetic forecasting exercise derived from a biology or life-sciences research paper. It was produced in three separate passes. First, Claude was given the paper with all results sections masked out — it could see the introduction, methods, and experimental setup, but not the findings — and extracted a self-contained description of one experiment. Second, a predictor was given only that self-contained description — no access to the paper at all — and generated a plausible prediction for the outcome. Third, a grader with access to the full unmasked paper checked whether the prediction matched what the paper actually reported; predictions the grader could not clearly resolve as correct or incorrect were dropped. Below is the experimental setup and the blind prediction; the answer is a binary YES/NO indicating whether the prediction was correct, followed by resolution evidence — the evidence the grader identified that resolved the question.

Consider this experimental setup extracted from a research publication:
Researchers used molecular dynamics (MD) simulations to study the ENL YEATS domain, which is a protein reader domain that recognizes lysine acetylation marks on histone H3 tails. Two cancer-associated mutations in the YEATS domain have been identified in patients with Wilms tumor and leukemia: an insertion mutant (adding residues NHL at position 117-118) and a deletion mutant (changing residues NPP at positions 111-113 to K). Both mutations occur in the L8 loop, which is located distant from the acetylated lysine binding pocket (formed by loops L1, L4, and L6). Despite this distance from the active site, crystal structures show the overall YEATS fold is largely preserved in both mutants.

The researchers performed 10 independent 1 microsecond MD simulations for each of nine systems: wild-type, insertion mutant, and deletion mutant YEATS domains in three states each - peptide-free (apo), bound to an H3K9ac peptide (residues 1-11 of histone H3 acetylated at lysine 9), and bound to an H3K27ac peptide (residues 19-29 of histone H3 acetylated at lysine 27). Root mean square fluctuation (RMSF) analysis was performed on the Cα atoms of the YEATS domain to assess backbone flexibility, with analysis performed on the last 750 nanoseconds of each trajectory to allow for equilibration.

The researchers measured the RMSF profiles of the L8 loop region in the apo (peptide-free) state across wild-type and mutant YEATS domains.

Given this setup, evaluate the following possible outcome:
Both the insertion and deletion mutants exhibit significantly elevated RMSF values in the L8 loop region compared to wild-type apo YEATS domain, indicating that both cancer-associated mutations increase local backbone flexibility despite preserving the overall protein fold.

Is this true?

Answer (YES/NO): NO